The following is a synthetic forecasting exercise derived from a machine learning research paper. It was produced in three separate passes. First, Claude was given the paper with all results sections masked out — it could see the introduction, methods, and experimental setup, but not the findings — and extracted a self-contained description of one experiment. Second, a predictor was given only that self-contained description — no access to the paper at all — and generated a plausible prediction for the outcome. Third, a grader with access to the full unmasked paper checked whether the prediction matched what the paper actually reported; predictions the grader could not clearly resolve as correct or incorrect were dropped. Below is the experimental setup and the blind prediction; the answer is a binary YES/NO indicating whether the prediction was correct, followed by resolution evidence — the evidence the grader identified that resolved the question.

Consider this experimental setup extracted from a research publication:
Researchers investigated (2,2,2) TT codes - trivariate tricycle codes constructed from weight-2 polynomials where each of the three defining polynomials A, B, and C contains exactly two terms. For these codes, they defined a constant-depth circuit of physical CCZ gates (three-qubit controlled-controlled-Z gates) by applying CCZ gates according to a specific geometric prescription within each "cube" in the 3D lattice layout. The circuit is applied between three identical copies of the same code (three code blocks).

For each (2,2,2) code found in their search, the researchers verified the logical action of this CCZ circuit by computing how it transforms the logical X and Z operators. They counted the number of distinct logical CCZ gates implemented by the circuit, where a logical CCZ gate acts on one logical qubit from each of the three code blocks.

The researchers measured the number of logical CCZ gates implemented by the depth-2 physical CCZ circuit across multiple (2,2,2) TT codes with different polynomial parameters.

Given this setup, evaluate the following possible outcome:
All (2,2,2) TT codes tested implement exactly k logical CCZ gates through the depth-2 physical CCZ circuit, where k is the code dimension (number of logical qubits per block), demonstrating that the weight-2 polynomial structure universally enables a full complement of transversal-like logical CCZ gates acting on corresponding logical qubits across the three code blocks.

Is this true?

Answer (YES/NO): NO